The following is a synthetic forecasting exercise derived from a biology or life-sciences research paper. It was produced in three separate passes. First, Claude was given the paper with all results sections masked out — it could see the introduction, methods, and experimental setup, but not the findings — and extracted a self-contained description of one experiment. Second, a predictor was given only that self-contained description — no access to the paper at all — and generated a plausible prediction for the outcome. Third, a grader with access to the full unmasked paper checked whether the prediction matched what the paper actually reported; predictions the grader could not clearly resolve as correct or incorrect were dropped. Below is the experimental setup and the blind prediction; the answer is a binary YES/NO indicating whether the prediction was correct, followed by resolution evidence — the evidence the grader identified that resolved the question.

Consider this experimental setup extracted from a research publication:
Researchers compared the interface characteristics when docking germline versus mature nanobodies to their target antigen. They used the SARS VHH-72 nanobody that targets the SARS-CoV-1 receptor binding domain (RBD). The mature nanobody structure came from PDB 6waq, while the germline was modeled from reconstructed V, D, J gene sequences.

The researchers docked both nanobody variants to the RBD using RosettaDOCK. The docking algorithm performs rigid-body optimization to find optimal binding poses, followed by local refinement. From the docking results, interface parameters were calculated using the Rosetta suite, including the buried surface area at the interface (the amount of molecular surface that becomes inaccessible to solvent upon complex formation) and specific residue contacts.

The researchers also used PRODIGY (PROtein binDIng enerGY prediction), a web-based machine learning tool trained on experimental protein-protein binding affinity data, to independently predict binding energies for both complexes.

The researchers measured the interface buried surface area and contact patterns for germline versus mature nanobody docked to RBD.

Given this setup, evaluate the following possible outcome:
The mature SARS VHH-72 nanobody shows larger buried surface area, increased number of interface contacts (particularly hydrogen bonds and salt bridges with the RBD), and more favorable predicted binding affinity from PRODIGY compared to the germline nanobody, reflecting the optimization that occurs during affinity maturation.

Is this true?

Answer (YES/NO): NO